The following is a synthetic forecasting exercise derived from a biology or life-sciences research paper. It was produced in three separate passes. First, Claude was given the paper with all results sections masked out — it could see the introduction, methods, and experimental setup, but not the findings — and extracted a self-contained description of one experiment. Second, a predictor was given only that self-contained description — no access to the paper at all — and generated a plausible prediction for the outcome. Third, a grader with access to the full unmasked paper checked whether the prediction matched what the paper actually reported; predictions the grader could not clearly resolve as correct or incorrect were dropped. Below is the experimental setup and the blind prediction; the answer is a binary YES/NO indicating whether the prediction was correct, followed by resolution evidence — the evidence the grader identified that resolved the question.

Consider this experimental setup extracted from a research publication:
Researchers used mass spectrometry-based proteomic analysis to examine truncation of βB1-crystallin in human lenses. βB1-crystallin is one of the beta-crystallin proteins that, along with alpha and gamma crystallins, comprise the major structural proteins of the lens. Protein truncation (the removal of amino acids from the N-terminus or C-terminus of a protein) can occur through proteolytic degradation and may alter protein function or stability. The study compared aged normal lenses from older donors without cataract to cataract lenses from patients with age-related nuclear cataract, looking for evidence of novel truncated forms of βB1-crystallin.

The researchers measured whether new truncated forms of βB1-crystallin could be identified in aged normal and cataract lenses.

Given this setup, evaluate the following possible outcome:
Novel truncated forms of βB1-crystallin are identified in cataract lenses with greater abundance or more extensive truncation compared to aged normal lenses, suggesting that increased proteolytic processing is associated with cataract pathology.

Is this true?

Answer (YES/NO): NO